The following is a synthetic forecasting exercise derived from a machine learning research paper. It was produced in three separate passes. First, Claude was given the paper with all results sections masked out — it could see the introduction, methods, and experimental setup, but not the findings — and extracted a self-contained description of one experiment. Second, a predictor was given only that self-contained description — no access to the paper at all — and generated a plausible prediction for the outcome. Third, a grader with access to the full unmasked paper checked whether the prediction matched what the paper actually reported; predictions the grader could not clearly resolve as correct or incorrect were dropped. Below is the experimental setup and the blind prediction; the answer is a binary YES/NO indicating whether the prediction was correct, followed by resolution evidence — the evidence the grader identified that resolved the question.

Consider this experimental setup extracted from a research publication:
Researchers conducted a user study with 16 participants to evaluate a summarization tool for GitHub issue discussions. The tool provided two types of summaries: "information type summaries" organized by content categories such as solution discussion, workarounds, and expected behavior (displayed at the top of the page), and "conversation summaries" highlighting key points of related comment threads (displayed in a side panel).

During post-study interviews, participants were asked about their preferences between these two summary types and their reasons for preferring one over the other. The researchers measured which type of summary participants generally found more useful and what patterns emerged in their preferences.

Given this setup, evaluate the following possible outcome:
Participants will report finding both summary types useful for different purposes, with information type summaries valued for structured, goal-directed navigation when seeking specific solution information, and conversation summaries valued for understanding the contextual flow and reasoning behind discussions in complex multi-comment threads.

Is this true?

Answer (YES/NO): NO